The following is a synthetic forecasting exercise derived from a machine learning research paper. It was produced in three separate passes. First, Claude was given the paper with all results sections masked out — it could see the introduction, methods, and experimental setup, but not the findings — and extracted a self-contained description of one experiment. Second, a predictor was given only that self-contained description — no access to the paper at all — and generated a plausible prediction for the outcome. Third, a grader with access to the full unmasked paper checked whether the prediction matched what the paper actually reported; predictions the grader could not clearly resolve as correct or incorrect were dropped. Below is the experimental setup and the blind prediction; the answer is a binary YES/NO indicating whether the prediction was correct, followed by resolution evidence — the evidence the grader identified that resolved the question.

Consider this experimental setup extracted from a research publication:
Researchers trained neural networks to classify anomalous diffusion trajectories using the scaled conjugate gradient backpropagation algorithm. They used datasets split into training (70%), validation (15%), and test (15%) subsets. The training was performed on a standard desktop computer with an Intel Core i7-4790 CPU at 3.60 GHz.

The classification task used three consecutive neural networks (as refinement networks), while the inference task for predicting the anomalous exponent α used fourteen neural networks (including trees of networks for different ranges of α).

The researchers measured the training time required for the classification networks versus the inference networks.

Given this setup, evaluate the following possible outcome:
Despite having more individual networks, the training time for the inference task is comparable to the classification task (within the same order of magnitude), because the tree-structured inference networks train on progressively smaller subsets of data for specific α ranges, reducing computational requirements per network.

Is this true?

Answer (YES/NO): YES